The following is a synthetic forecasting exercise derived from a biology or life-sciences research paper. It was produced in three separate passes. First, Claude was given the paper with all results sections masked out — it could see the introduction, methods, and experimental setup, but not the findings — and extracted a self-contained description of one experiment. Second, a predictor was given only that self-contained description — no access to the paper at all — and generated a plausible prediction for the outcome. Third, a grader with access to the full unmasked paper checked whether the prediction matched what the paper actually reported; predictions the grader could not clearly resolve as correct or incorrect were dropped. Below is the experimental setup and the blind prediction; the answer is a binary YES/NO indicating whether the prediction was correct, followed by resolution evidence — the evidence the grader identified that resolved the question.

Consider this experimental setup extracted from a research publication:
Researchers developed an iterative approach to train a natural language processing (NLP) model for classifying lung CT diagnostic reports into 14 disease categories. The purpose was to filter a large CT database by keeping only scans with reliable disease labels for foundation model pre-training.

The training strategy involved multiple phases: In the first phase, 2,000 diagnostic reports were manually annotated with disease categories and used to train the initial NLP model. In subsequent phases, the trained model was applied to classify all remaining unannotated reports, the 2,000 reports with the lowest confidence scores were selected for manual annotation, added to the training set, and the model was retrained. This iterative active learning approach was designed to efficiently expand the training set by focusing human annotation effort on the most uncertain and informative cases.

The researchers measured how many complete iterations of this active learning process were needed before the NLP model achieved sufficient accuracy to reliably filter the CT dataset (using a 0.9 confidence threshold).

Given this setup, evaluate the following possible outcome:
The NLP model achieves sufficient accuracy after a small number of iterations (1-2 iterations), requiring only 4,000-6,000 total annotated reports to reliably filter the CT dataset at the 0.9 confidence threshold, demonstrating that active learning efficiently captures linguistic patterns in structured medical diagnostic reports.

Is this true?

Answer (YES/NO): YES